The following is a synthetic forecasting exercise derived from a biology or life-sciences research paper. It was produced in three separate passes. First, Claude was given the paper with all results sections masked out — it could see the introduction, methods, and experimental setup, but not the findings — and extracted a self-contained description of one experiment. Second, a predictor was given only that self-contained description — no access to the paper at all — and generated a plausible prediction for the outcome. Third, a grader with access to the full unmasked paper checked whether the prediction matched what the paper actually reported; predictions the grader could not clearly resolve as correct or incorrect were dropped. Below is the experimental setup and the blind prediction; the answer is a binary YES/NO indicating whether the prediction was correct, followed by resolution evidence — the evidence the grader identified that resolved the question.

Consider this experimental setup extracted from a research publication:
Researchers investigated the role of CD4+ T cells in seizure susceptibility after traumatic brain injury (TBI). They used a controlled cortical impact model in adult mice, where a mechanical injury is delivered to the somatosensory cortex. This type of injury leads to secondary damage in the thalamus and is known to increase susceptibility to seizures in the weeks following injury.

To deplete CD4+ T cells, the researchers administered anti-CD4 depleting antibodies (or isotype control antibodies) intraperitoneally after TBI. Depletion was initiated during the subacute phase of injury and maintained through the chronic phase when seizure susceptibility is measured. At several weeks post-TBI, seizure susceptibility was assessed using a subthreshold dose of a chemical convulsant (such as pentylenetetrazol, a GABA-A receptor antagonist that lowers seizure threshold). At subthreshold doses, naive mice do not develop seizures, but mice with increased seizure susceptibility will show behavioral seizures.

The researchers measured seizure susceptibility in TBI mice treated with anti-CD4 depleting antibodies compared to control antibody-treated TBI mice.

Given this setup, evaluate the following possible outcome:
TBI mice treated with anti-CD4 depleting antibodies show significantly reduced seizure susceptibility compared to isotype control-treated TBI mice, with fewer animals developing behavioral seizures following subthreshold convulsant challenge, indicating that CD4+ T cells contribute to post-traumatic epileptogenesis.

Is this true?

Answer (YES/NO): YES